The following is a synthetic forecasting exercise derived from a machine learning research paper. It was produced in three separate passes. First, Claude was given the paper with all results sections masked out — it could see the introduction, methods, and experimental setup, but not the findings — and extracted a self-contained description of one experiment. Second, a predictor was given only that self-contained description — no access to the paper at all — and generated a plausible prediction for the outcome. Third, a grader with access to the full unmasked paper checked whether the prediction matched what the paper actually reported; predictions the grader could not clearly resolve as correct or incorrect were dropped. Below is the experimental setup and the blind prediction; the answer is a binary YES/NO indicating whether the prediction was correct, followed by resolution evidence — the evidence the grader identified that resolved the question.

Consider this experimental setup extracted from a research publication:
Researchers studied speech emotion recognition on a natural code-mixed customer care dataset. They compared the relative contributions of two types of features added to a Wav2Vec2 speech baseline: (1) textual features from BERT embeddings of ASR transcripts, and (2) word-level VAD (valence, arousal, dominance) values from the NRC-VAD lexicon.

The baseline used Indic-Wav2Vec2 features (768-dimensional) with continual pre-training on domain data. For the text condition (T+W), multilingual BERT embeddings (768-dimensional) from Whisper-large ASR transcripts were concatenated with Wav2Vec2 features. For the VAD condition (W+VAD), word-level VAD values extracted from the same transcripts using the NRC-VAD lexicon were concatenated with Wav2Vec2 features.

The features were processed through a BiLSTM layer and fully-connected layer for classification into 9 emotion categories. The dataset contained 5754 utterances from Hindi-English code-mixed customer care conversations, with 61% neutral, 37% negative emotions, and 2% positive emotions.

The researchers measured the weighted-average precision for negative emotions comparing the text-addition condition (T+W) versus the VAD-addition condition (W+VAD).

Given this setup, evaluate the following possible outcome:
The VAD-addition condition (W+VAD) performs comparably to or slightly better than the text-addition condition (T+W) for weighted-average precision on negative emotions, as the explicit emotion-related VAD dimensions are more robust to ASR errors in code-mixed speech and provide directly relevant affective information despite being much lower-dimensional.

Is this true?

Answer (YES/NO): YES